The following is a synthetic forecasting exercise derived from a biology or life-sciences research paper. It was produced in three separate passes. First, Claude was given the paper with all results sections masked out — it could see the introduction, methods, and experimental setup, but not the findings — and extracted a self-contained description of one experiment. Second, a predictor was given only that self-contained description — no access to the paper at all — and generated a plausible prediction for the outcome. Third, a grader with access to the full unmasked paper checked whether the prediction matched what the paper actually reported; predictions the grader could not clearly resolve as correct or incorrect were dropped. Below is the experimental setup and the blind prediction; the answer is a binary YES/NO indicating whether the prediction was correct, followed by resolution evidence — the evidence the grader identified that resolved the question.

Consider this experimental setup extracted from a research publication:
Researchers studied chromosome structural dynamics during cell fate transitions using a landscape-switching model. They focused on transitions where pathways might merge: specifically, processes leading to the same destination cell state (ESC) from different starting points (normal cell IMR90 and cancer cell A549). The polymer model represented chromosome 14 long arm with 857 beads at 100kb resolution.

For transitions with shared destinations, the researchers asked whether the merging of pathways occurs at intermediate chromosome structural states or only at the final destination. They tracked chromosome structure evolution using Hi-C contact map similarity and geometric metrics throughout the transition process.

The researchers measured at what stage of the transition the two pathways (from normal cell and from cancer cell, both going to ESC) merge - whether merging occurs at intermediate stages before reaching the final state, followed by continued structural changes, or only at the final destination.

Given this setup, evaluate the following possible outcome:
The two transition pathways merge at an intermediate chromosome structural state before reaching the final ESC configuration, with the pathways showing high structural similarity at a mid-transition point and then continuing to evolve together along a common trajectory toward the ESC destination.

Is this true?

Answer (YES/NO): YES